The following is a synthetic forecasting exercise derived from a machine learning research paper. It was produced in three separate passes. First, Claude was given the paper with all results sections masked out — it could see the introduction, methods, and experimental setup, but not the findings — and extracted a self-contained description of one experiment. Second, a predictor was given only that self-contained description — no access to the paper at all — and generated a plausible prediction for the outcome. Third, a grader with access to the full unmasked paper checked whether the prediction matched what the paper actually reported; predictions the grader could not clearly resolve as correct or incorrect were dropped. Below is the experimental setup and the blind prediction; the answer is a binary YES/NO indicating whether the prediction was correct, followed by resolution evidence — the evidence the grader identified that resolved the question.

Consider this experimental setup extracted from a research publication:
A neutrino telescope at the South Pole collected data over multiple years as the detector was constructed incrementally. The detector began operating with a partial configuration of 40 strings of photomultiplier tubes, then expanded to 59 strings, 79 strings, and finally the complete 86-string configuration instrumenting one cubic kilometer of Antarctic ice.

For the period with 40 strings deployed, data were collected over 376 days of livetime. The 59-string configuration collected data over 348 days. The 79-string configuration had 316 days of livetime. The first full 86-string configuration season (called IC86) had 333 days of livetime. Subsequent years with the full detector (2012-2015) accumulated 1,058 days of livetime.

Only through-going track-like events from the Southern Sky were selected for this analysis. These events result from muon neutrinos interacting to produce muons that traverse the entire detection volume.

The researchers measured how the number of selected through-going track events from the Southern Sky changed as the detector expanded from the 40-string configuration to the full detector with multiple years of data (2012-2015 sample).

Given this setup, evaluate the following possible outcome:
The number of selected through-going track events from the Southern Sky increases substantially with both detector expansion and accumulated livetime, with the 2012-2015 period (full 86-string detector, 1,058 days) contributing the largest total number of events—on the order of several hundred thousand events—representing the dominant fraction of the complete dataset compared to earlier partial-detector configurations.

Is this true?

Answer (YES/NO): NO